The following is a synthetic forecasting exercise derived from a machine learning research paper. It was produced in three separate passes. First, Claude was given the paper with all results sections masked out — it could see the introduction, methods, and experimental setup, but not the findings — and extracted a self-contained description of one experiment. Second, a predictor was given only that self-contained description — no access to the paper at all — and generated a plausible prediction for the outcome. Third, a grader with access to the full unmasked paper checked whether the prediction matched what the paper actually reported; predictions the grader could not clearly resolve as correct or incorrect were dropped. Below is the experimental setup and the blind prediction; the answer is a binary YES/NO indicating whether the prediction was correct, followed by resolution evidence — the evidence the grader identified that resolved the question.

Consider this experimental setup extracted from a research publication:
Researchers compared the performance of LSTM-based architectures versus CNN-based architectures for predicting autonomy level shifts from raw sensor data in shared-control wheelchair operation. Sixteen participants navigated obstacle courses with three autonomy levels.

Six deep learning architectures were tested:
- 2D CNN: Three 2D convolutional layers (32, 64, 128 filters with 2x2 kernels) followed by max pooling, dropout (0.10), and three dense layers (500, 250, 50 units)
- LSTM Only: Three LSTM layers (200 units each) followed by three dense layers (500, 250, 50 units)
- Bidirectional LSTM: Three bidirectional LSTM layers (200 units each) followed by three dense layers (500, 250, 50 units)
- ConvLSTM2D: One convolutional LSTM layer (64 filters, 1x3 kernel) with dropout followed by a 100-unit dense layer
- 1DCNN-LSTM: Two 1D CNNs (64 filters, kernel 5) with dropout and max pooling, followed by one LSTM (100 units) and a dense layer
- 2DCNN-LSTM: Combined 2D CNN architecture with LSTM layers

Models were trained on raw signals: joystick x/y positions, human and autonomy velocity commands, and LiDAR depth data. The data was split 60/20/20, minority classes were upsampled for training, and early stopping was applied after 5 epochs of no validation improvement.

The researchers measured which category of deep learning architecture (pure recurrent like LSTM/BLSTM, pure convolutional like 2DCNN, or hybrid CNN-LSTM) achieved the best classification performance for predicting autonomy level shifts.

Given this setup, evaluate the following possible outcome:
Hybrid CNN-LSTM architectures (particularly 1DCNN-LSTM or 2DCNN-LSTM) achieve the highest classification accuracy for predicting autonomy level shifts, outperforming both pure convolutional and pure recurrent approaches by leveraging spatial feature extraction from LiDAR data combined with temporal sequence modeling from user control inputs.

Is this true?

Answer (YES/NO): NO